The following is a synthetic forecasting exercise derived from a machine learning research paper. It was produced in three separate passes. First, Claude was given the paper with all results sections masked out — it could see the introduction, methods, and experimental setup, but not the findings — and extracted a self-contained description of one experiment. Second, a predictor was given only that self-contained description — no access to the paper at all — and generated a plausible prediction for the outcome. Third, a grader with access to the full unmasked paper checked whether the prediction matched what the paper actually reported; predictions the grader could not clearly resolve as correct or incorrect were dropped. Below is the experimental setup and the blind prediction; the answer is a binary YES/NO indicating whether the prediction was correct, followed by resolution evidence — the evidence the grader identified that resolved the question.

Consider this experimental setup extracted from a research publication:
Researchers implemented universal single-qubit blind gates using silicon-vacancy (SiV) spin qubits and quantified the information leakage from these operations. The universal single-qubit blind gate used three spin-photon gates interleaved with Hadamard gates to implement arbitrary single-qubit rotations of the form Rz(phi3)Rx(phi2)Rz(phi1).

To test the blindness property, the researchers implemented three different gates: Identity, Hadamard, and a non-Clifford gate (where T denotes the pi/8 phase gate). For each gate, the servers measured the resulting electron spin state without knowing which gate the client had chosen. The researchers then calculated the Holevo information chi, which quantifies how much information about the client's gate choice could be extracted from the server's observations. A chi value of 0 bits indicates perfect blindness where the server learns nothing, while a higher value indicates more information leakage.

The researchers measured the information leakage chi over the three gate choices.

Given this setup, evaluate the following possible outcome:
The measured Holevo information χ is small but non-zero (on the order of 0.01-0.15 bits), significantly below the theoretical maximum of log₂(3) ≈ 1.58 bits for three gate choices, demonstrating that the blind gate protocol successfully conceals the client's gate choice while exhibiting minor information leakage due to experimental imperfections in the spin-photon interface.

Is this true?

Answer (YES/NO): NO